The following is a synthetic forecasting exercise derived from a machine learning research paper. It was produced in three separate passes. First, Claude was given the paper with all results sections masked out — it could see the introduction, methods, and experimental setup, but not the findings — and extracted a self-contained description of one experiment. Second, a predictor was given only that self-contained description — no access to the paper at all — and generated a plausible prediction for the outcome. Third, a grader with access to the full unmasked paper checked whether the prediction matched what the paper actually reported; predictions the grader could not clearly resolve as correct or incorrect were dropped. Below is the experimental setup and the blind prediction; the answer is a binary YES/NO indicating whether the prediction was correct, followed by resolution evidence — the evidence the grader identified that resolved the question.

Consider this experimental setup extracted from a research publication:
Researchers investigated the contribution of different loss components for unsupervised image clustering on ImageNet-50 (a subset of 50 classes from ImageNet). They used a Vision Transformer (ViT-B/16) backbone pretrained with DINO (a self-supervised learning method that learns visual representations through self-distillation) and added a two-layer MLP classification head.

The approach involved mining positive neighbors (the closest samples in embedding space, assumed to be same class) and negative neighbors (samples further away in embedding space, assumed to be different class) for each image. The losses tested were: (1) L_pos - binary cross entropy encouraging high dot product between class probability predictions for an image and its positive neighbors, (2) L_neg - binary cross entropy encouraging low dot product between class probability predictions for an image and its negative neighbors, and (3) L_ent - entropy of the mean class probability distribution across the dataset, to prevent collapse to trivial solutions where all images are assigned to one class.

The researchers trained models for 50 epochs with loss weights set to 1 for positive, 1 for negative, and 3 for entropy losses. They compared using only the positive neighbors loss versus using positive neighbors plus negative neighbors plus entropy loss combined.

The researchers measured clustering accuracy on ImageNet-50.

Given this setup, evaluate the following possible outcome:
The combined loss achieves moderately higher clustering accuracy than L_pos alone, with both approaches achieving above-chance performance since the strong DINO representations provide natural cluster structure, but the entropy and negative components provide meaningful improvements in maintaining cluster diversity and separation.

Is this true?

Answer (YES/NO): NO